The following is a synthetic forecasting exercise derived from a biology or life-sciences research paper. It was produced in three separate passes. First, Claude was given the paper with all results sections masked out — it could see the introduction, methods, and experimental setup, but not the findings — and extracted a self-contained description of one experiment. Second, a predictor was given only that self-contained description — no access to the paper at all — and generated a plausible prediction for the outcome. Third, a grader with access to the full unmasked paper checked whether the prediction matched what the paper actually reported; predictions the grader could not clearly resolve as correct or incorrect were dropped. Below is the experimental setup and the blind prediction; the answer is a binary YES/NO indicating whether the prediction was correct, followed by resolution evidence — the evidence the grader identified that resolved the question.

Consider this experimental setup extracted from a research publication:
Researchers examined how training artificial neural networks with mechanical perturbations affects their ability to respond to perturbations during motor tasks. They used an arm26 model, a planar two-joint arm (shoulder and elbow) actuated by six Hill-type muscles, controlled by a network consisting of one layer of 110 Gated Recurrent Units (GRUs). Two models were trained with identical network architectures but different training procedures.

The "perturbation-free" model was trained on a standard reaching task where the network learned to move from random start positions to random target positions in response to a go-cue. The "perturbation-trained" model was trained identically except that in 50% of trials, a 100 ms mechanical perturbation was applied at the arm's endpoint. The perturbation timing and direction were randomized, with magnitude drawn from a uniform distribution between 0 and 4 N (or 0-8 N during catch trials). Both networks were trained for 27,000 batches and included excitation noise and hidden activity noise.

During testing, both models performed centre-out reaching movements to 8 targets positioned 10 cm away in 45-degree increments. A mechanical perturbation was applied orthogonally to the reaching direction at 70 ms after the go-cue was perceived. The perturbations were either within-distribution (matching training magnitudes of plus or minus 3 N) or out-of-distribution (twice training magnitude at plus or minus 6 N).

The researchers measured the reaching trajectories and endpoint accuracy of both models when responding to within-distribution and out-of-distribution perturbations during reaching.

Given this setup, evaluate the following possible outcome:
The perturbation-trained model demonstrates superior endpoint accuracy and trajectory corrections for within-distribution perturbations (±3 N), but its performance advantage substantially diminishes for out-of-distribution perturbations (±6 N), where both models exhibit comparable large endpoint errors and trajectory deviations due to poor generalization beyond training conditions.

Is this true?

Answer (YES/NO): NO